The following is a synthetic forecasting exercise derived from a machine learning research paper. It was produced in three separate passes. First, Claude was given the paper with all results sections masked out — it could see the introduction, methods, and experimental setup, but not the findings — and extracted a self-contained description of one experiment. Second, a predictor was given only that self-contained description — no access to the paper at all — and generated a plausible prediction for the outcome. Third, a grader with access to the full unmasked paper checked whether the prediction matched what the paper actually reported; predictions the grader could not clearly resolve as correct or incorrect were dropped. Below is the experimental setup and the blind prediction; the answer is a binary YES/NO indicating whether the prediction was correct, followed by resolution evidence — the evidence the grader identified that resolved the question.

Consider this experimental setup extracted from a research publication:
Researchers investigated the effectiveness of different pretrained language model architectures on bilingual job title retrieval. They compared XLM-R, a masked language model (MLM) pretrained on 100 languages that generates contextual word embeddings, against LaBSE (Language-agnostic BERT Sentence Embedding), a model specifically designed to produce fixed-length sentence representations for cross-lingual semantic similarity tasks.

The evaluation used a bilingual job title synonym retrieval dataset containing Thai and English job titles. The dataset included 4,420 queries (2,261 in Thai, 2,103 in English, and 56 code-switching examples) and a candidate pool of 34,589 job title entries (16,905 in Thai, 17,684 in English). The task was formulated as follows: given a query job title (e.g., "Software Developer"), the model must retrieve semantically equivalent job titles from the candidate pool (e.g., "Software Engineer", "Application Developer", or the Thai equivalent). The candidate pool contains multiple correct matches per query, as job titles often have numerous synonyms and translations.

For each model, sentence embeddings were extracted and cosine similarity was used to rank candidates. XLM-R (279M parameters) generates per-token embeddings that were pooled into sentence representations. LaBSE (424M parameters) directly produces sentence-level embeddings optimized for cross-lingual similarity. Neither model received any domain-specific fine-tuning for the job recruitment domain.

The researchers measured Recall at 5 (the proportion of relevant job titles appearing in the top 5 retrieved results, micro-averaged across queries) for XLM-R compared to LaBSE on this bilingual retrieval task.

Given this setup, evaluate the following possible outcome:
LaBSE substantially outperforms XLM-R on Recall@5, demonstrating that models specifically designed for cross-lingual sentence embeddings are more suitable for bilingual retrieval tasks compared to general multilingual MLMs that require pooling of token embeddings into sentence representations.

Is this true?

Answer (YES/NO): YES